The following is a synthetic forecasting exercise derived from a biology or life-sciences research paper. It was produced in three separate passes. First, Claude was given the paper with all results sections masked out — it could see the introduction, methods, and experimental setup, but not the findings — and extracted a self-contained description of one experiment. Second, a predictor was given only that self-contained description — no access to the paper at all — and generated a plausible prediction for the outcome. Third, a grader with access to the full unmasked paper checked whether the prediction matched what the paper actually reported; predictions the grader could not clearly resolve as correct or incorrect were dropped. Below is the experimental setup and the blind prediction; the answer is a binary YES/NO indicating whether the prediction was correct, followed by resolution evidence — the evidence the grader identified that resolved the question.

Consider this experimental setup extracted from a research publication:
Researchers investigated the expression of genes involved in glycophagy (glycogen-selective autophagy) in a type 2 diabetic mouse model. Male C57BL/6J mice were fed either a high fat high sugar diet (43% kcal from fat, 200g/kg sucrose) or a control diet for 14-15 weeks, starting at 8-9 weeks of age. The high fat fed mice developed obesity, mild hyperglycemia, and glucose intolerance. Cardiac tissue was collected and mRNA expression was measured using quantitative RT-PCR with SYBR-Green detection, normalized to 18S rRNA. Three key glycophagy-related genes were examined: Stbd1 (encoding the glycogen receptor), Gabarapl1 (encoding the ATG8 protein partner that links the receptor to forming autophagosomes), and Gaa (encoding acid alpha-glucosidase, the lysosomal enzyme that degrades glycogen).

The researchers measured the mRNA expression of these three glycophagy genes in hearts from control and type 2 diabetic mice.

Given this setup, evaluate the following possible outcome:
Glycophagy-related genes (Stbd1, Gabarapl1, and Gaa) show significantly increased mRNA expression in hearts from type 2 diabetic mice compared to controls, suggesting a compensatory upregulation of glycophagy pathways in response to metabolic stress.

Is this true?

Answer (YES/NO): NO